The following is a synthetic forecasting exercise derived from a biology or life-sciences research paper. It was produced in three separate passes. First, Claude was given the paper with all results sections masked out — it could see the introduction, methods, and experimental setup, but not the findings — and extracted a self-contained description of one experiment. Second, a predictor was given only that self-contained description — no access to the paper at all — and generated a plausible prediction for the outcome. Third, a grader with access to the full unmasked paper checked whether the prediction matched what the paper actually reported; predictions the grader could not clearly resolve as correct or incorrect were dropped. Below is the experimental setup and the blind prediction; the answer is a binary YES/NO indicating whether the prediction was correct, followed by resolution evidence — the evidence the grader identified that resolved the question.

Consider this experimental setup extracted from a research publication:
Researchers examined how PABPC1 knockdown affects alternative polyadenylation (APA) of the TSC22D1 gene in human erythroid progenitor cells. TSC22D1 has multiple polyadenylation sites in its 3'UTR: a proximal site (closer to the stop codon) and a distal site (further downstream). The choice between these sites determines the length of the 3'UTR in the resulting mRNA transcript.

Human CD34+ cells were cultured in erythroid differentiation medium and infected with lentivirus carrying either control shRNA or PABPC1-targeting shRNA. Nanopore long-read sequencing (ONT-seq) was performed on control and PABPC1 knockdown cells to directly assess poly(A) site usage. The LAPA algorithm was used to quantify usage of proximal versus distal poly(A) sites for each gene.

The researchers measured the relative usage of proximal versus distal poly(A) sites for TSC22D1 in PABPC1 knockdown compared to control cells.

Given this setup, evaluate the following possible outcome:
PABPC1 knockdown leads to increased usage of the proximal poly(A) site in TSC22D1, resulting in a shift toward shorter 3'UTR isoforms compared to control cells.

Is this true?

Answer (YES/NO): YES